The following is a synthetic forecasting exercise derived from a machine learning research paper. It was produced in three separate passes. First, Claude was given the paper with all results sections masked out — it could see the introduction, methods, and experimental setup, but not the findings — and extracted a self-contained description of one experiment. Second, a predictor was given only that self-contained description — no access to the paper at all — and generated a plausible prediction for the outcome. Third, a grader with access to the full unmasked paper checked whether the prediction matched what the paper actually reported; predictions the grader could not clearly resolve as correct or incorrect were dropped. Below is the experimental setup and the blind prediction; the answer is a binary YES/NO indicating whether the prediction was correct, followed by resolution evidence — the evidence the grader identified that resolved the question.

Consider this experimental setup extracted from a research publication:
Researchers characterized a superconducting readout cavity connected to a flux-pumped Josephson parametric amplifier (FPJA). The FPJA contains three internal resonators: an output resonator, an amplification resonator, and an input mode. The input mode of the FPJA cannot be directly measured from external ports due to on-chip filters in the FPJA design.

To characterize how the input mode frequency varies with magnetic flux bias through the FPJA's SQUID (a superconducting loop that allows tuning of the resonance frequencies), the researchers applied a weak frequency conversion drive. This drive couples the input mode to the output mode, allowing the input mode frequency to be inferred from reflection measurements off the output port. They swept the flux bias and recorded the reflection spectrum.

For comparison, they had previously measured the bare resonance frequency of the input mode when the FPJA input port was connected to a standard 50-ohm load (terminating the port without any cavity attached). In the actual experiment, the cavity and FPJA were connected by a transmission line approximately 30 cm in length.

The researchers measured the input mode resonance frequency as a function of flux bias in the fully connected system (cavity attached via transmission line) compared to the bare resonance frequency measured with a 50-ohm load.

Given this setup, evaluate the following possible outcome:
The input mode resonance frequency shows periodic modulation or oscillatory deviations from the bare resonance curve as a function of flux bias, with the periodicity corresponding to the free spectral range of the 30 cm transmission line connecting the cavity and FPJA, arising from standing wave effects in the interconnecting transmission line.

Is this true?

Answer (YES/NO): NO